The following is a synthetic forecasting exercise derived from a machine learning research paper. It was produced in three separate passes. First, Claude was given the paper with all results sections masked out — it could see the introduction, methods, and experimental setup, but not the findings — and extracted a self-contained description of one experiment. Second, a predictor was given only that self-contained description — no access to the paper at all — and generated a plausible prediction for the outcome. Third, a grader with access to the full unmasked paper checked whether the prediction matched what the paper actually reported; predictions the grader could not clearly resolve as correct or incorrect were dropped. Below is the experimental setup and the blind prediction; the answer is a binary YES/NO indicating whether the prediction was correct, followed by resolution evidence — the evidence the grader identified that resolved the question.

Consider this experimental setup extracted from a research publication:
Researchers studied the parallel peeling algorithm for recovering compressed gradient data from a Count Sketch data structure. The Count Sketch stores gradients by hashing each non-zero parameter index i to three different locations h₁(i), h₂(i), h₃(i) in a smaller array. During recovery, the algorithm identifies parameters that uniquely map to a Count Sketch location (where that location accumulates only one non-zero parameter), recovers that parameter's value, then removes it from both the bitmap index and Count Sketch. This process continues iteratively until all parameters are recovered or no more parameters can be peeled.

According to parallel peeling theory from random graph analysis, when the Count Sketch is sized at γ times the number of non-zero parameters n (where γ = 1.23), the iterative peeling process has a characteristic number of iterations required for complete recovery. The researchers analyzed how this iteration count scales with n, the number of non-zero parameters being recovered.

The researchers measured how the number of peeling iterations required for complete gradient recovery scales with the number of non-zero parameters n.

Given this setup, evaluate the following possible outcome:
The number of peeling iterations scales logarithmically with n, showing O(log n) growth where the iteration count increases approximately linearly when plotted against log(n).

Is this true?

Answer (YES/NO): NO